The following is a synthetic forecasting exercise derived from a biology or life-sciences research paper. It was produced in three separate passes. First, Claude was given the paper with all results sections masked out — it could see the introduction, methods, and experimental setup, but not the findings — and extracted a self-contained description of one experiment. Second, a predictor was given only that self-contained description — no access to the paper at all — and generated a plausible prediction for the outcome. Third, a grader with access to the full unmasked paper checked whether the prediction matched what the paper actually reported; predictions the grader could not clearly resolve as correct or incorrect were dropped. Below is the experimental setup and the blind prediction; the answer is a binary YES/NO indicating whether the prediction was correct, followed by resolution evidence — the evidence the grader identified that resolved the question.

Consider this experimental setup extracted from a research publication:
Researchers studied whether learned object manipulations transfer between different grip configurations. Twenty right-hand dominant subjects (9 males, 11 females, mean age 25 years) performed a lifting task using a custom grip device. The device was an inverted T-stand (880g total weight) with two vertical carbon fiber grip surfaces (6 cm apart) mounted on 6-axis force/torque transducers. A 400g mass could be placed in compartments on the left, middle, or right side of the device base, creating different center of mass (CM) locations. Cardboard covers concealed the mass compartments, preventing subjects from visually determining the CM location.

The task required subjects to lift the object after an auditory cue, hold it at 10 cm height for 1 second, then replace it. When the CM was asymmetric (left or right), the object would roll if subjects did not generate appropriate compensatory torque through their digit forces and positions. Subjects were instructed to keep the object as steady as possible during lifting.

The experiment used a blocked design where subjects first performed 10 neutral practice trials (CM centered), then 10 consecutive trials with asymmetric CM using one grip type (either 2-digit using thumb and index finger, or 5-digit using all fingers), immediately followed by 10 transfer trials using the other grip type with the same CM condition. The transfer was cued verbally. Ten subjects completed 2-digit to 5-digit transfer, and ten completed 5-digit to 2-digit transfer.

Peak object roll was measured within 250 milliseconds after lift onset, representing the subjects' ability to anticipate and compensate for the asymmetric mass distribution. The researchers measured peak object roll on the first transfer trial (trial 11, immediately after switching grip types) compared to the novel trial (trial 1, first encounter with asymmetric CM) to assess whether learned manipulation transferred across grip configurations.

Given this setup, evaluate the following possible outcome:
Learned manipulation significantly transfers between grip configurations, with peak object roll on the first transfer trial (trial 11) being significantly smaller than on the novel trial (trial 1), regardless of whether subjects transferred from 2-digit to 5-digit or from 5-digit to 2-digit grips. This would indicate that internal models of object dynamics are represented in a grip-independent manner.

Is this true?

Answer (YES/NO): YES